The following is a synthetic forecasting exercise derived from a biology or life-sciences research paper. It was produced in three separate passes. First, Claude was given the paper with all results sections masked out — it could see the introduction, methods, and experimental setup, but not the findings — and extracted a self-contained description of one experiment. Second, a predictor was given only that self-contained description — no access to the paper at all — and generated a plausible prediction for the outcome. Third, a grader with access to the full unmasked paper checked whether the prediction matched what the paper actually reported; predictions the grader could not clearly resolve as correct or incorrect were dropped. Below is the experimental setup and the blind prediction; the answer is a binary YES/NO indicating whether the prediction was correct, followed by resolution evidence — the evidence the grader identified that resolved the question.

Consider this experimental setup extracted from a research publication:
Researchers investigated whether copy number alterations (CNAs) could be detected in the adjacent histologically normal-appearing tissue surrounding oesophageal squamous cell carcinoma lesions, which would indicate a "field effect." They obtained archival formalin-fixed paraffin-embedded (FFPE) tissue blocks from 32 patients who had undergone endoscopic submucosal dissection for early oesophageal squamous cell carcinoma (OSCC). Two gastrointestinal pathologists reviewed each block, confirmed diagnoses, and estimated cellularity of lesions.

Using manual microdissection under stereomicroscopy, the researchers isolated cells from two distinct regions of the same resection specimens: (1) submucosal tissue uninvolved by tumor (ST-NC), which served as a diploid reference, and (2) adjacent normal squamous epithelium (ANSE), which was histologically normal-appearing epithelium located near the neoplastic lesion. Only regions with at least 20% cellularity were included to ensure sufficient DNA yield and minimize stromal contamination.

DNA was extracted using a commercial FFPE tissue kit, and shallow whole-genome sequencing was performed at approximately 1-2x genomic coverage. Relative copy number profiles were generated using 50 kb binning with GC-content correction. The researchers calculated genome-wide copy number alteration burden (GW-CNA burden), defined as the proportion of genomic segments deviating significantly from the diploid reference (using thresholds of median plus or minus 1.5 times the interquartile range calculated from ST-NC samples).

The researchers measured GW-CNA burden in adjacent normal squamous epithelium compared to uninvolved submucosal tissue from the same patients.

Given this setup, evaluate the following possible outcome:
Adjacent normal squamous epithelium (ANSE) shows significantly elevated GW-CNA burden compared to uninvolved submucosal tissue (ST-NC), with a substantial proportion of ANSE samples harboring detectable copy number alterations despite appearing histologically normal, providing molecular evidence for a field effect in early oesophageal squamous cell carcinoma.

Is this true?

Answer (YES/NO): NO